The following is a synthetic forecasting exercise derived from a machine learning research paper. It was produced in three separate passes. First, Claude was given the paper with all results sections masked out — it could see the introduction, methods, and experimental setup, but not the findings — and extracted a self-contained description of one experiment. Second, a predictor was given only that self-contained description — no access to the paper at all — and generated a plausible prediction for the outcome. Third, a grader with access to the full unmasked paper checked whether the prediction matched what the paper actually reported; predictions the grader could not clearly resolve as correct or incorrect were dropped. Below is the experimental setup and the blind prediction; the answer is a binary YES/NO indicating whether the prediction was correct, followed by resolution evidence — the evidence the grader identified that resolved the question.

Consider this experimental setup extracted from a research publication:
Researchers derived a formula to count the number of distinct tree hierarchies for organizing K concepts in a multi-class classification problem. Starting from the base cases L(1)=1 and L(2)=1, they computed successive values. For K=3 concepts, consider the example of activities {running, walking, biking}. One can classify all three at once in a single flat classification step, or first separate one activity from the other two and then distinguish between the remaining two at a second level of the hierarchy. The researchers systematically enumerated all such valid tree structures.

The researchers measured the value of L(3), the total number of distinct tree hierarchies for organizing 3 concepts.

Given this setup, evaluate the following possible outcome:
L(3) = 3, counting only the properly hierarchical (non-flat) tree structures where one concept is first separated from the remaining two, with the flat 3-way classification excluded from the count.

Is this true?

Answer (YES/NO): NO